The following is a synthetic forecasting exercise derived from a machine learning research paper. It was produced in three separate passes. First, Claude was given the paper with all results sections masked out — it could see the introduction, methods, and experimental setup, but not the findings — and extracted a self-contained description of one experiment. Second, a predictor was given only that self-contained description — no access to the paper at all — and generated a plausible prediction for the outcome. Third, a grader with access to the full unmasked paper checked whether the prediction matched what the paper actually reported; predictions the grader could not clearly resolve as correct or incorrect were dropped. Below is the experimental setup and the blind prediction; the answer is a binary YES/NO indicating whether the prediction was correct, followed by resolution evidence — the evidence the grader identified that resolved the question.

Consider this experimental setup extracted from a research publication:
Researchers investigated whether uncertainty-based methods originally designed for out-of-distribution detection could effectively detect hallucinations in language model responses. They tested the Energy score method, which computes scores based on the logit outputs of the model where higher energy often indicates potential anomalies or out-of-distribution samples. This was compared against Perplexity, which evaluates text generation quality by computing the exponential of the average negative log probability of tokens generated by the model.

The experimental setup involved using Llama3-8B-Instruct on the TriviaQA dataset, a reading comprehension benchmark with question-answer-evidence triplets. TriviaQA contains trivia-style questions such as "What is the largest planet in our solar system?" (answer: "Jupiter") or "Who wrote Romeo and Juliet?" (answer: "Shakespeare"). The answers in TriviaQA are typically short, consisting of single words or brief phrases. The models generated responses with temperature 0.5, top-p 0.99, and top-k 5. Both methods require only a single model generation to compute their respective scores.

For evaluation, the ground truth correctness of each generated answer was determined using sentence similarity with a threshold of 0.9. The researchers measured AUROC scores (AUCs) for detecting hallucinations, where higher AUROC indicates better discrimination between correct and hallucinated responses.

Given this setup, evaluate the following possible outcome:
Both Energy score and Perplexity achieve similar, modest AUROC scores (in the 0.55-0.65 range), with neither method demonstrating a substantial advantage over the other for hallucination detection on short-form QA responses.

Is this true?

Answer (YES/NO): NO